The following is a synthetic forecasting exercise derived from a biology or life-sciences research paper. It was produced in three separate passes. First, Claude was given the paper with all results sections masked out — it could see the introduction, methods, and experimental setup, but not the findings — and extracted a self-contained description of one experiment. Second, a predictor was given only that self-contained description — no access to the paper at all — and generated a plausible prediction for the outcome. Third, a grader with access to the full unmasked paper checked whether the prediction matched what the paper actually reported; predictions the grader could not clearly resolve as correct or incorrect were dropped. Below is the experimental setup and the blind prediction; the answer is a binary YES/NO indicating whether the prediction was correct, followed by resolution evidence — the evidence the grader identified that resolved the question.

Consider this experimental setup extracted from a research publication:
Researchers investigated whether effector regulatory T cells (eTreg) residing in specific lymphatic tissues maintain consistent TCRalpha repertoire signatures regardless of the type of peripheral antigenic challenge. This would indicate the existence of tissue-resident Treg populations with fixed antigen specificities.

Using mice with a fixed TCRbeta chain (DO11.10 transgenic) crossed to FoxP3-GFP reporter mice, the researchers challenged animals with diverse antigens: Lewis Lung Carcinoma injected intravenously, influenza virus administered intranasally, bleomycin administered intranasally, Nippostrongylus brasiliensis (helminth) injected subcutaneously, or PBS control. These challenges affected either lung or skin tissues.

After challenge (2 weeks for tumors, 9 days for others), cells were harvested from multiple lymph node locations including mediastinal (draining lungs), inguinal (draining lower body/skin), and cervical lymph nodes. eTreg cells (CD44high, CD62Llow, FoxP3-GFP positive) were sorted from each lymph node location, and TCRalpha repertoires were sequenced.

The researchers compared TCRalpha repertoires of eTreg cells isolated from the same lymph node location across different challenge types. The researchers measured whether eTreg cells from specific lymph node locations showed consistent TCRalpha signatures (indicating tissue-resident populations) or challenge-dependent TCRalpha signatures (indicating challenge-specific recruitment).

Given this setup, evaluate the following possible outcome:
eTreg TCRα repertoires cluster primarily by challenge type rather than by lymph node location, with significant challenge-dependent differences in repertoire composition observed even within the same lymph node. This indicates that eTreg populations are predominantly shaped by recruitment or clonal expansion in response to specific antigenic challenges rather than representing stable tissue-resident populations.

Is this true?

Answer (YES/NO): NO